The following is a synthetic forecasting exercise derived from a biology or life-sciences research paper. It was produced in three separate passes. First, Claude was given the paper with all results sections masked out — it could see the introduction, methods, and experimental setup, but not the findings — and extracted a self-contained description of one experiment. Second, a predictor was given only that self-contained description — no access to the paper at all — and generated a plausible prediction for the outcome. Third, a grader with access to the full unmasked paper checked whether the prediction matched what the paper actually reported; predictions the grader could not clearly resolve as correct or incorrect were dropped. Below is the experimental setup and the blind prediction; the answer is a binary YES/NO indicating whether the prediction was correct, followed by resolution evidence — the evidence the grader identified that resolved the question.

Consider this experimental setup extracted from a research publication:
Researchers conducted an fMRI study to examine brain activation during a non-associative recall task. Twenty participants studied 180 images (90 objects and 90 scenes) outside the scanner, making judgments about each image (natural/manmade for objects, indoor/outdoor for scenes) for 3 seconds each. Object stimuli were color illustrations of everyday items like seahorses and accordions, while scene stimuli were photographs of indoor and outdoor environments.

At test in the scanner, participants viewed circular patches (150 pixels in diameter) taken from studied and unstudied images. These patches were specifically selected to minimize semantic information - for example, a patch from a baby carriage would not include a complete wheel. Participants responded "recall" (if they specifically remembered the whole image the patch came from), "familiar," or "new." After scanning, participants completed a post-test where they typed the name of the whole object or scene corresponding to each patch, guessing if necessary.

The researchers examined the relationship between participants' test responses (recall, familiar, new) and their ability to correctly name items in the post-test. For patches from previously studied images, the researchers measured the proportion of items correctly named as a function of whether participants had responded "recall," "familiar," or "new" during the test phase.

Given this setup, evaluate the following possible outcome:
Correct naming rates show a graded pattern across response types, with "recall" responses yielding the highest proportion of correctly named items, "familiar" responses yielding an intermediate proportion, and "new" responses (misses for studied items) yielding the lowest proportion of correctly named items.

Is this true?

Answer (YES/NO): NO